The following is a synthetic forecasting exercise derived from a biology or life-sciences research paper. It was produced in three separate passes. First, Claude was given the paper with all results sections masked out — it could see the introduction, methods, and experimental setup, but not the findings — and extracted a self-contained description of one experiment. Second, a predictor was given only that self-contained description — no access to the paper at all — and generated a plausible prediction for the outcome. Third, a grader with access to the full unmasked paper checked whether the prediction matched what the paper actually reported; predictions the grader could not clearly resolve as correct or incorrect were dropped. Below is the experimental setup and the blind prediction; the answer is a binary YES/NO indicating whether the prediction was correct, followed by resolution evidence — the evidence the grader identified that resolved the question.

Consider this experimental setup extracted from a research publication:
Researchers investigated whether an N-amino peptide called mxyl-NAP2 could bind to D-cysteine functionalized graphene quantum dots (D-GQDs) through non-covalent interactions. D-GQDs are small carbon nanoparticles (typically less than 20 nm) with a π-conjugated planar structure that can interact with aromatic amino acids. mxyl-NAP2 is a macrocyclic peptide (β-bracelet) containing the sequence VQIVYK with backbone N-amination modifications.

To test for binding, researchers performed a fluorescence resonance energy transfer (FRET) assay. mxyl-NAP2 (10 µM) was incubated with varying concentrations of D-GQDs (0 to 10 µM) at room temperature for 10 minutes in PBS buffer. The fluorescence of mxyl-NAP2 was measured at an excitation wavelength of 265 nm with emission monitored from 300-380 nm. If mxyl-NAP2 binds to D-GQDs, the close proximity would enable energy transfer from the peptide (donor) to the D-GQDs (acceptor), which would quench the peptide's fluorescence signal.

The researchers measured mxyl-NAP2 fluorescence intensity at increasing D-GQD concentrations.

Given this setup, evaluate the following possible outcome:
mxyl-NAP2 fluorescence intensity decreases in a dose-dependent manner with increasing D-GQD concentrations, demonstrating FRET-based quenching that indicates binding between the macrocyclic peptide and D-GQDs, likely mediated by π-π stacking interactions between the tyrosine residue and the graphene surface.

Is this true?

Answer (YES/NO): YES